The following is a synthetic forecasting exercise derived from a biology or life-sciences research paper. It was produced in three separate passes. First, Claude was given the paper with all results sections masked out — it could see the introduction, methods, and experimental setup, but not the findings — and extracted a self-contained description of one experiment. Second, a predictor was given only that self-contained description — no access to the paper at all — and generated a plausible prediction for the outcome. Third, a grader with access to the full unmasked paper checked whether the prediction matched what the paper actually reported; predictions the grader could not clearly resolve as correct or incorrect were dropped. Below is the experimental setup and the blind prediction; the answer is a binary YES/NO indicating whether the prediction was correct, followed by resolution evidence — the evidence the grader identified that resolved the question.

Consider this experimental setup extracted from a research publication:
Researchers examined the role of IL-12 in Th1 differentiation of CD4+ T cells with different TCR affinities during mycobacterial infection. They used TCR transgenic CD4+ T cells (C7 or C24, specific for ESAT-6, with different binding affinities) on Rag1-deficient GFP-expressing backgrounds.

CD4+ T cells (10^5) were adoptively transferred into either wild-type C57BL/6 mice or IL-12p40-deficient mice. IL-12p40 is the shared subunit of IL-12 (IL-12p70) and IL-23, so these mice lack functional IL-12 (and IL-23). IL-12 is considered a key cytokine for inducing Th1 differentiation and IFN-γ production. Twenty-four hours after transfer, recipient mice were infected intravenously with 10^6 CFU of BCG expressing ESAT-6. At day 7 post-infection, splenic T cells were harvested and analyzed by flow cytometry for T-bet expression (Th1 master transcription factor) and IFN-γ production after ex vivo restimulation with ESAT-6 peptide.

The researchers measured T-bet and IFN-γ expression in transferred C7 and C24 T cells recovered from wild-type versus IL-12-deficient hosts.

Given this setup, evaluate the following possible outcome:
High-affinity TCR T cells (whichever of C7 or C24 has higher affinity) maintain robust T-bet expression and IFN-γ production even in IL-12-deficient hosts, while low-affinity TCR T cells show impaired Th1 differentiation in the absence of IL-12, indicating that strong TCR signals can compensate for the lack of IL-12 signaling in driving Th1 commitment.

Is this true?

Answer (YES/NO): NO